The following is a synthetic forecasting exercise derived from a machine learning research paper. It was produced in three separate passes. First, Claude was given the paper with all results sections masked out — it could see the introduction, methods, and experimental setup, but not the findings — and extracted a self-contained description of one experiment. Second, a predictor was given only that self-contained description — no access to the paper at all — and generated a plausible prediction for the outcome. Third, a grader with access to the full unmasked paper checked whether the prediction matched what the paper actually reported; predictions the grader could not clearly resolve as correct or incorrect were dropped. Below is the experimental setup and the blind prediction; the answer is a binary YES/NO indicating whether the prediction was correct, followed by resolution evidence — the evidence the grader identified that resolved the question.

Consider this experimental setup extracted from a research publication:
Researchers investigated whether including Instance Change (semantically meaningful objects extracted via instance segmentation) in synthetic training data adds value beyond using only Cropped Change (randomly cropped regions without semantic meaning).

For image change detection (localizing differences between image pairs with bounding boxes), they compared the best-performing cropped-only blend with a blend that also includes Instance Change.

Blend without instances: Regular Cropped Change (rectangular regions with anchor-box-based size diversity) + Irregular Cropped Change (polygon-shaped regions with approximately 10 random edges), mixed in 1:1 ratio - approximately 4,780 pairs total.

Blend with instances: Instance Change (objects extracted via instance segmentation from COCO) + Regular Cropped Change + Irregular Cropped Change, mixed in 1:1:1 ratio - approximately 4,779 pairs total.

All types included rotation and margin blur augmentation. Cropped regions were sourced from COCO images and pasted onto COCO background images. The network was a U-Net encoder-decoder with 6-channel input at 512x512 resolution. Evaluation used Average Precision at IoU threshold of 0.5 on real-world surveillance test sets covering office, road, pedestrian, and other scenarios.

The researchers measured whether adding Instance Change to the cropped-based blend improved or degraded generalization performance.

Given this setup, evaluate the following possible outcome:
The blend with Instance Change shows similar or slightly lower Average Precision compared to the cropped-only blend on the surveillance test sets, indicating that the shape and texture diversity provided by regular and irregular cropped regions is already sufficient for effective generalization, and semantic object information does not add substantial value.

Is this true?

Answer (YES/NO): NO